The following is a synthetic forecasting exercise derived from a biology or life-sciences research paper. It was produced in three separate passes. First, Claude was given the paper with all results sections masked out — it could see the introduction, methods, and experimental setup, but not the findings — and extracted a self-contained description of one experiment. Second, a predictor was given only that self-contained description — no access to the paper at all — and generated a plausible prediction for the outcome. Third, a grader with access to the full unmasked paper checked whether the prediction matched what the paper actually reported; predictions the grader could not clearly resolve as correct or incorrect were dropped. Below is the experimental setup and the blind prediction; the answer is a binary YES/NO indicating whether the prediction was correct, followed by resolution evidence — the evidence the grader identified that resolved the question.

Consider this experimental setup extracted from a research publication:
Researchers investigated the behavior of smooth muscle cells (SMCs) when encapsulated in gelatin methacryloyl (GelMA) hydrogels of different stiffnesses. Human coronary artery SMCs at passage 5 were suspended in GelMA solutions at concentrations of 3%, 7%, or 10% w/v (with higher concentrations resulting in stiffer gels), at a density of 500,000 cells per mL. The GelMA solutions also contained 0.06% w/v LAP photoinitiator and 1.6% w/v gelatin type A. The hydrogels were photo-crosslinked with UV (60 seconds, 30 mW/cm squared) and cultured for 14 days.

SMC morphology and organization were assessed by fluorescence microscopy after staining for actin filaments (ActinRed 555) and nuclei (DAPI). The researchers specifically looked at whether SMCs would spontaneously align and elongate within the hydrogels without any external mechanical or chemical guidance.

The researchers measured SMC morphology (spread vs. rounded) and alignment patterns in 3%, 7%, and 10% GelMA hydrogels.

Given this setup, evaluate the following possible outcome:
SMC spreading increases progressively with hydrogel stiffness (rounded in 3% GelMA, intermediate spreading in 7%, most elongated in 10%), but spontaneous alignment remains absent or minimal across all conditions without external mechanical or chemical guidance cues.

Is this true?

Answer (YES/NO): NO